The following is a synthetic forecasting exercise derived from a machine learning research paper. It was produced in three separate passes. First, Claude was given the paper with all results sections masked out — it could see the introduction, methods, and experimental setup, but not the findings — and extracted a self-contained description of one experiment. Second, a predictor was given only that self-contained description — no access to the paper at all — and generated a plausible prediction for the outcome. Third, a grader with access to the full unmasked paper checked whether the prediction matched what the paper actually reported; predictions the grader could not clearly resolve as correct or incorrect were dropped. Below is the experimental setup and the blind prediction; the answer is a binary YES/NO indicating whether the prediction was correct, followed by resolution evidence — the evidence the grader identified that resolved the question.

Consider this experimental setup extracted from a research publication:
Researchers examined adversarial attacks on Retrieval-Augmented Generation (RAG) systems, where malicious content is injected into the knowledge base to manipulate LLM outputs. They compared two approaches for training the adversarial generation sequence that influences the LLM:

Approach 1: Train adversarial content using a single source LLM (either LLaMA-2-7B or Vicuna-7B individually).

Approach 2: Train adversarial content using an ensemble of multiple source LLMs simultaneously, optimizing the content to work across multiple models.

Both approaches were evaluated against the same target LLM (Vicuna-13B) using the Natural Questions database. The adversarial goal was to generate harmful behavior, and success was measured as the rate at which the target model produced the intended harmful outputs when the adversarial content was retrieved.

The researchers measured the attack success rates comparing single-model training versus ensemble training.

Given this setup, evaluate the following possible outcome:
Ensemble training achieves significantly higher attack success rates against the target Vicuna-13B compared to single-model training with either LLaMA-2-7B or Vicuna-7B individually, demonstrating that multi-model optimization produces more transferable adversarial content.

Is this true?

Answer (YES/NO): YES